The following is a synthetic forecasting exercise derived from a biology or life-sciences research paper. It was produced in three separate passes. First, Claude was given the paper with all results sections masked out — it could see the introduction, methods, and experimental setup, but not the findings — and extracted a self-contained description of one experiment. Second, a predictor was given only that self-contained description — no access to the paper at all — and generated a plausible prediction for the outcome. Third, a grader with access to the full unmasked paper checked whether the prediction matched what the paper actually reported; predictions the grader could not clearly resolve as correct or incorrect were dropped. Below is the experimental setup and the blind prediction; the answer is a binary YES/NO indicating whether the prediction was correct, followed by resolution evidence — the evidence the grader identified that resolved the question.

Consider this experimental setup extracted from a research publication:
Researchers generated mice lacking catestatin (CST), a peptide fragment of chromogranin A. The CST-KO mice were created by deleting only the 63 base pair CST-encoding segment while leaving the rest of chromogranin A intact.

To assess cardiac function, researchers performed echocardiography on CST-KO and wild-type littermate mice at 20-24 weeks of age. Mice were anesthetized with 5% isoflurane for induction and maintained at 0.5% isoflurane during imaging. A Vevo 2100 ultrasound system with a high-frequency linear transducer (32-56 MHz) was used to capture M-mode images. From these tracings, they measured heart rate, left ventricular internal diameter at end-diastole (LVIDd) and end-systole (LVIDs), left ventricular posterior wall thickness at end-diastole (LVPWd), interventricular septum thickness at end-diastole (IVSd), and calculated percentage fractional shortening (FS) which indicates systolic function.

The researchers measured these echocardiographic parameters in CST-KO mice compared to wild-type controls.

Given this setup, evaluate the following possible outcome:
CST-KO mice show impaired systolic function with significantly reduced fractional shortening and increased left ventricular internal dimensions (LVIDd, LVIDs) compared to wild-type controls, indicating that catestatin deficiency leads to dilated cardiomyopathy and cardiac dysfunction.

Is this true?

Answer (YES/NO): NO